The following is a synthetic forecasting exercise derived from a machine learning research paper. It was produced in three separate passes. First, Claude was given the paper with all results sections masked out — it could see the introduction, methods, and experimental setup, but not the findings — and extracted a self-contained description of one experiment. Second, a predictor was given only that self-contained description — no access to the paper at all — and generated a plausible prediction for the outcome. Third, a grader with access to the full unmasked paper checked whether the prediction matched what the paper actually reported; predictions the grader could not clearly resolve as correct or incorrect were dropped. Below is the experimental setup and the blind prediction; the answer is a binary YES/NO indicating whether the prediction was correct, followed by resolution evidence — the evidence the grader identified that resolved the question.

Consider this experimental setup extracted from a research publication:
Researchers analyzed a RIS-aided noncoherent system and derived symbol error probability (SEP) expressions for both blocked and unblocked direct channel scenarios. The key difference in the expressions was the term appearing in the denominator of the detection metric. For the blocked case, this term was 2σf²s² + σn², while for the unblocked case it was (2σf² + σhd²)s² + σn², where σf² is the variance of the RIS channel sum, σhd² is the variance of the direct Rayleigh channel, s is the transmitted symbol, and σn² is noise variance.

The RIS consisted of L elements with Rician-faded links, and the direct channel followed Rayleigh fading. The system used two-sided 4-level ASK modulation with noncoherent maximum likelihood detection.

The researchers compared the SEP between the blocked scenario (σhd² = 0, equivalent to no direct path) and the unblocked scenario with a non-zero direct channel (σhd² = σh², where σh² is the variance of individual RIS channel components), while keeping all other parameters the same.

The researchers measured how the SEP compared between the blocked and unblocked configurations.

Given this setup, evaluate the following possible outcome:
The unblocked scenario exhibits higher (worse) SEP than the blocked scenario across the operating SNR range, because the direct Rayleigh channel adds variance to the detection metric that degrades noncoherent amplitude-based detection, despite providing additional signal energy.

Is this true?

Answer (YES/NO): NO